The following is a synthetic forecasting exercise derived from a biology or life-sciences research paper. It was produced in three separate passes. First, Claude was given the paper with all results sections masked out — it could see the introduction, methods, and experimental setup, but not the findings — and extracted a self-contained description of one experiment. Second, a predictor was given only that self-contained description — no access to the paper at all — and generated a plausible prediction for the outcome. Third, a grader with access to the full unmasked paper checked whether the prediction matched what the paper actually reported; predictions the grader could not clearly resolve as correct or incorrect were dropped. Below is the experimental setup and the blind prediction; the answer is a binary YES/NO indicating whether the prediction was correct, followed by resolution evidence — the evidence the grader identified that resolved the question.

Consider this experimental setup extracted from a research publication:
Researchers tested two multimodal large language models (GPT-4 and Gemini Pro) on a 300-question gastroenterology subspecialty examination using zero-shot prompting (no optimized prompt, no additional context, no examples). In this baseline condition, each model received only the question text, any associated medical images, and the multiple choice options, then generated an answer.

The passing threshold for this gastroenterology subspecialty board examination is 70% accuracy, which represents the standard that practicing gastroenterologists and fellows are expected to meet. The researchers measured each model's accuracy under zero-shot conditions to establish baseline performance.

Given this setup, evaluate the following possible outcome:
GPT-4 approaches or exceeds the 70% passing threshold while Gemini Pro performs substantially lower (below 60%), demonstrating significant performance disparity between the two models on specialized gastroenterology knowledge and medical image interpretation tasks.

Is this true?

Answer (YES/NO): NO